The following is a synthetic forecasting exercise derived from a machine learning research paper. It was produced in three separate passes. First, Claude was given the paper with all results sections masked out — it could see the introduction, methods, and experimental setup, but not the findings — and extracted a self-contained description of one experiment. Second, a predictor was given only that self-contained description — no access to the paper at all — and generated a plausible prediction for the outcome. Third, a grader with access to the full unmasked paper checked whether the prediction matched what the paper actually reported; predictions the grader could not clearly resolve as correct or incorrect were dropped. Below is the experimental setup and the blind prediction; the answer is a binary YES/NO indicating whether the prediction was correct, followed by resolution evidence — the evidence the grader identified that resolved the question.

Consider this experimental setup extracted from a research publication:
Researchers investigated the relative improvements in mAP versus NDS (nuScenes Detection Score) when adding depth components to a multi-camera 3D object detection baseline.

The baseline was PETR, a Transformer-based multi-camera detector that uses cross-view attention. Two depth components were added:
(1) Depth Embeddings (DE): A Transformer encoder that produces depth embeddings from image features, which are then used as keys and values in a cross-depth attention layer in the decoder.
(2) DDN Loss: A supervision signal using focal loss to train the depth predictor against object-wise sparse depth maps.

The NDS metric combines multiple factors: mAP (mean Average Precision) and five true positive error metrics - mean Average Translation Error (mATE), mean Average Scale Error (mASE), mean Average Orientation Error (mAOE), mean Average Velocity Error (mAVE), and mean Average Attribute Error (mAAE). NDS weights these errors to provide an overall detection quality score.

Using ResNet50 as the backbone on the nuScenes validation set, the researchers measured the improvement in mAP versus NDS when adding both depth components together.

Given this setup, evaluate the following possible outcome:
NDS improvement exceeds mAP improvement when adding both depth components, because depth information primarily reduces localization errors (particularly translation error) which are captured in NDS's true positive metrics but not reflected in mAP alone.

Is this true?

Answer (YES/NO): NO